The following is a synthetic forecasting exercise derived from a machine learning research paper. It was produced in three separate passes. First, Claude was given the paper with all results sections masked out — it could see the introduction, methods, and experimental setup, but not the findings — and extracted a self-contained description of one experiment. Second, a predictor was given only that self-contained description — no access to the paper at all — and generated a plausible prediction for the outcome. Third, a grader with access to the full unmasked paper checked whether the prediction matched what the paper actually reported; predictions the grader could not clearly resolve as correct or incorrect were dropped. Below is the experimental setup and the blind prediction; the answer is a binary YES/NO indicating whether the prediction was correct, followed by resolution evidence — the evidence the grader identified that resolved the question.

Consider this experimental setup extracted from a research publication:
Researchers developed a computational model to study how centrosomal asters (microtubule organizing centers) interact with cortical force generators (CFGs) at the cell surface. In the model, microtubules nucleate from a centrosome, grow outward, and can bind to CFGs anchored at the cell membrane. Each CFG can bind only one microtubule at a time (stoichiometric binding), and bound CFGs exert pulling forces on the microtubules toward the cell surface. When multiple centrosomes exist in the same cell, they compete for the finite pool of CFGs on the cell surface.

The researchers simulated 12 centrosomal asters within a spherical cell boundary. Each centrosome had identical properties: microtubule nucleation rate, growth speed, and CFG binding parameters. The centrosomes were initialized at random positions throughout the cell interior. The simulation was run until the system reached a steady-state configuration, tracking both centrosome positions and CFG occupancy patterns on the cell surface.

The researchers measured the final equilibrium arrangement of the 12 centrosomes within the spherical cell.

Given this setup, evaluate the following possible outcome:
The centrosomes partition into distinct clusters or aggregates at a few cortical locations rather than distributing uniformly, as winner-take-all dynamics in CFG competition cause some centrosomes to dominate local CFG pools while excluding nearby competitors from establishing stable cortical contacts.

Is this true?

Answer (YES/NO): NO